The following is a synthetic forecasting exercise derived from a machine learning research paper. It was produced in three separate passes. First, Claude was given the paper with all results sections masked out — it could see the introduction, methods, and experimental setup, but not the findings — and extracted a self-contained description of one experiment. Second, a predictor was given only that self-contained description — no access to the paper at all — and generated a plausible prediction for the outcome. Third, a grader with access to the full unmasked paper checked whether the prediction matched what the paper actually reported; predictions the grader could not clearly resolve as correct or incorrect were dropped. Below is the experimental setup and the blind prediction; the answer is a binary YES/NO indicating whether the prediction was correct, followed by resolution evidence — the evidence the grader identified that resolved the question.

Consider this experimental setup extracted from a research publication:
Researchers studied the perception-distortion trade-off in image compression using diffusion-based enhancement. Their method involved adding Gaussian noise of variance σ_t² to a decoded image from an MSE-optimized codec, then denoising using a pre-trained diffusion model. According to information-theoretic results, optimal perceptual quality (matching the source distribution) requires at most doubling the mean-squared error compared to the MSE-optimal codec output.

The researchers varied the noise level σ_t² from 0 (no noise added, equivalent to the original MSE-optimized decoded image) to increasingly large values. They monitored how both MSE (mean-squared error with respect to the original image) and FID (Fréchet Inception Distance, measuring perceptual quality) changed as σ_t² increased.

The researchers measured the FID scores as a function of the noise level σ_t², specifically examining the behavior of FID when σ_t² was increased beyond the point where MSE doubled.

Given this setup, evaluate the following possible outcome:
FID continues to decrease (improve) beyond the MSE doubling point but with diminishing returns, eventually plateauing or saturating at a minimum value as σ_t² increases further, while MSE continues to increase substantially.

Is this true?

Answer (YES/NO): NO